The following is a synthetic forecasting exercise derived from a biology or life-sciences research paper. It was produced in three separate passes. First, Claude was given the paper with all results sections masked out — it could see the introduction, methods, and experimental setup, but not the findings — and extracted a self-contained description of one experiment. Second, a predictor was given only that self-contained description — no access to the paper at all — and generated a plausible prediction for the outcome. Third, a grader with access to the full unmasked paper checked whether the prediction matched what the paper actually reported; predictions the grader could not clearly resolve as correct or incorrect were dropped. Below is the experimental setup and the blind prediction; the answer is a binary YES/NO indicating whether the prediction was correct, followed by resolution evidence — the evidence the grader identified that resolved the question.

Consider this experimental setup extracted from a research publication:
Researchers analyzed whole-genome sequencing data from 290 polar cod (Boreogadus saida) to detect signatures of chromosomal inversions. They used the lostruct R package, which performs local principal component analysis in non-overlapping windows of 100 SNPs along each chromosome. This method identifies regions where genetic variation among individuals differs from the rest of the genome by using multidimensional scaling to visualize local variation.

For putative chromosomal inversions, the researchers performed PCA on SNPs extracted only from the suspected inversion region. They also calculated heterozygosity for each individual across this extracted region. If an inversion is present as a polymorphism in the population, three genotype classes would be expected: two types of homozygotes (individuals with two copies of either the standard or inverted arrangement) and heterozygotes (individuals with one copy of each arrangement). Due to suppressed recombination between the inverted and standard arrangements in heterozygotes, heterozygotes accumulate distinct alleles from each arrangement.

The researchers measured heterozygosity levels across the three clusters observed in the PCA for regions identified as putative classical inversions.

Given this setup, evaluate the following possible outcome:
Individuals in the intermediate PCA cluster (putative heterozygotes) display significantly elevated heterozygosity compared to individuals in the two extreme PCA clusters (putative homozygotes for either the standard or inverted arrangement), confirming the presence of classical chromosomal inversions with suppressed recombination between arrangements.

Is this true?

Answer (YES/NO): YES